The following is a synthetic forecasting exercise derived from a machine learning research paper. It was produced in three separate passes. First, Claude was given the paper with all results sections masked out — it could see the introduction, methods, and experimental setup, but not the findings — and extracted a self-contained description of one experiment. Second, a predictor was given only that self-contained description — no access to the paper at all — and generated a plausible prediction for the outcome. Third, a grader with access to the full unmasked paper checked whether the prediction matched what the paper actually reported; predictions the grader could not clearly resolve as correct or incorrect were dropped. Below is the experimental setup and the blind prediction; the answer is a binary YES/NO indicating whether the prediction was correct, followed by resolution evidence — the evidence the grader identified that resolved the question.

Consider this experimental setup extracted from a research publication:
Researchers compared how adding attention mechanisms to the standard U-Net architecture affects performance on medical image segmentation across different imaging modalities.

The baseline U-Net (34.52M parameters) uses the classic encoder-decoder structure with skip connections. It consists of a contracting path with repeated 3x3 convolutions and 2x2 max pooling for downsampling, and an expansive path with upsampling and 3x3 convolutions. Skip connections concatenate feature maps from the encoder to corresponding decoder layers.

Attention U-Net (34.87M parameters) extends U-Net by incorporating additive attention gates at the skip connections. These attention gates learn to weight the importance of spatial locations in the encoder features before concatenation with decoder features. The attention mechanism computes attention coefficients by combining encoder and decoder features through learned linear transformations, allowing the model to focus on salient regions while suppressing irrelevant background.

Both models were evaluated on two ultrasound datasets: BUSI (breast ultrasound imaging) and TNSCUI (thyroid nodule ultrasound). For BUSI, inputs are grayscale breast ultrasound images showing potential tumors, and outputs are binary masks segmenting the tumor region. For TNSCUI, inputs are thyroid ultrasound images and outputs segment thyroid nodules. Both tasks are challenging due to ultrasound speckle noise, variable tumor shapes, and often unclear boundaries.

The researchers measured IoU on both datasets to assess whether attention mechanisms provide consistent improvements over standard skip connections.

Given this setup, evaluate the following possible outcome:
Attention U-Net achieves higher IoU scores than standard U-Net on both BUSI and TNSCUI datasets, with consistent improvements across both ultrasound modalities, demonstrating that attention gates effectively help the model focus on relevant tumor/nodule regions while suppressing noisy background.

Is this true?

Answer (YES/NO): NO